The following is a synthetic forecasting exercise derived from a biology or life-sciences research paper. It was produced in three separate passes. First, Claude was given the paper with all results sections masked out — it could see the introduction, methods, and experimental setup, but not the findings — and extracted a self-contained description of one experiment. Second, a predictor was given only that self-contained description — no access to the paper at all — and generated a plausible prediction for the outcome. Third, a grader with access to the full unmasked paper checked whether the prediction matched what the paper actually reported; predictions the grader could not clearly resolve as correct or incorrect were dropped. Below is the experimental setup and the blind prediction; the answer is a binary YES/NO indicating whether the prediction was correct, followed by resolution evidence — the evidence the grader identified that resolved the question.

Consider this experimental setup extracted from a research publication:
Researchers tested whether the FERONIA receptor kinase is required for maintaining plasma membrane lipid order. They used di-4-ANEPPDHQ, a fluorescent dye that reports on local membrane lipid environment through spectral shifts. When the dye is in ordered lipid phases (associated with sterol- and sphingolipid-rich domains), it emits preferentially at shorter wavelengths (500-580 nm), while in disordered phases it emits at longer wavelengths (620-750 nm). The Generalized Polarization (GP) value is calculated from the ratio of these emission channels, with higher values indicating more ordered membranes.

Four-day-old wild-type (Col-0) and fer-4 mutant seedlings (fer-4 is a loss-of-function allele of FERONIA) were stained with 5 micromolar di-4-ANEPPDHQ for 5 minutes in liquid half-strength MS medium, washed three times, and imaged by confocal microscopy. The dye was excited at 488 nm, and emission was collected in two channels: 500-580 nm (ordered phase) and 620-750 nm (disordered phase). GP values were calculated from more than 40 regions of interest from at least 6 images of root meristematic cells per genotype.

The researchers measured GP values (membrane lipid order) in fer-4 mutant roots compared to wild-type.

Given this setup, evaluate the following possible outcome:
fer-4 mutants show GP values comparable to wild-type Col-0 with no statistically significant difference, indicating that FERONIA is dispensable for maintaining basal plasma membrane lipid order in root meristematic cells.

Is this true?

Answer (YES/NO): NO